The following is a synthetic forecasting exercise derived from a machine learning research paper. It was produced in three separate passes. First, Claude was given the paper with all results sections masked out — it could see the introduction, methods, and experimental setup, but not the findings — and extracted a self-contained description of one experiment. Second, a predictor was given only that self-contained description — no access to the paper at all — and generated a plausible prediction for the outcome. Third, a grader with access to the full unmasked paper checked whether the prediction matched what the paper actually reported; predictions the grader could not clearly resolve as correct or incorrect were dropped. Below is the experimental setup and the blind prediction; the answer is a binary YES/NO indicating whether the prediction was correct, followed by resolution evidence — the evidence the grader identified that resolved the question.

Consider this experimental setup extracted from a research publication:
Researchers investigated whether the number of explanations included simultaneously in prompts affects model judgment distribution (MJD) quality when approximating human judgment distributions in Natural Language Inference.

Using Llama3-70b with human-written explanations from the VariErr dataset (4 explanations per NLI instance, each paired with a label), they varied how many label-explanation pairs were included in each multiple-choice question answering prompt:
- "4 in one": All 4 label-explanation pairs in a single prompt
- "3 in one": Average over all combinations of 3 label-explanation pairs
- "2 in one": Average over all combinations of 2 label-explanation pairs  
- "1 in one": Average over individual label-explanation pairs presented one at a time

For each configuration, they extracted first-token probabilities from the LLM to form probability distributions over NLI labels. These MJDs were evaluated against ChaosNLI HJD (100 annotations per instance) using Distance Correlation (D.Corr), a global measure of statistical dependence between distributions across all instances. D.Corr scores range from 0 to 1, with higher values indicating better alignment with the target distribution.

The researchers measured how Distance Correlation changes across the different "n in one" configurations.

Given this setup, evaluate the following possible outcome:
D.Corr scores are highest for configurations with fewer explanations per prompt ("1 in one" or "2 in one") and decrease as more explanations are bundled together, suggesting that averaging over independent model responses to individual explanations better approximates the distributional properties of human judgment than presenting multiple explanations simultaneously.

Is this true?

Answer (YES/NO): YES